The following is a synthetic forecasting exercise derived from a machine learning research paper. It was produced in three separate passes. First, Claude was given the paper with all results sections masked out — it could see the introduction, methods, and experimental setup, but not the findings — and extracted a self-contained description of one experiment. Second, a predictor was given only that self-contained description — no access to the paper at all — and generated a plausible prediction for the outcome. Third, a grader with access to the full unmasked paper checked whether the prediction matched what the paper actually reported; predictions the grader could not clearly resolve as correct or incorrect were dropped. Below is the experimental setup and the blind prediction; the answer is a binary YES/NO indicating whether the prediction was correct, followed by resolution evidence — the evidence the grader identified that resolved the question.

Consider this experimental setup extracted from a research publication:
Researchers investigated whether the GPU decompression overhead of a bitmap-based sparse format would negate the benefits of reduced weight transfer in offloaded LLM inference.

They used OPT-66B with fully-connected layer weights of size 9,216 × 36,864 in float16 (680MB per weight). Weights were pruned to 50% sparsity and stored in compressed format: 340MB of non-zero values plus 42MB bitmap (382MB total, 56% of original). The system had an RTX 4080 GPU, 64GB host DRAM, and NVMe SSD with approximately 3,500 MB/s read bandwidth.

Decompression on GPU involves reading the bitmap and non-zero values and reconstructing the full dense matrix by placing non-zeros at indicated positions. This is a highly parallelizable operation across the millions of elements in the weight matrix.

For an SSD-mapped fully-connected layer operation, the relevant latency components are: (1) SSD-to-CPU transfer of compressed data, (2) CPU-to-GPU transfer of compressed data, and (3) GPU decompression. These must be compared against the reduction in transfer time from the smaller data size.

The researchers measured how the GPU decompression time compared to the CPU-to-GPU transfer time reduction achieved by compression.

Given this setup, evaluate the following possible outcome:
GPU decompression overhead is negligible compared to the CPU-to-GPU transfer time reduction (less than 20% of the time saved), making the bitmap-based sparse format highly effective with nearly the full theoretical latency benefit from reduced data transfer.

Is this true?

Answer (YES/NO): YES